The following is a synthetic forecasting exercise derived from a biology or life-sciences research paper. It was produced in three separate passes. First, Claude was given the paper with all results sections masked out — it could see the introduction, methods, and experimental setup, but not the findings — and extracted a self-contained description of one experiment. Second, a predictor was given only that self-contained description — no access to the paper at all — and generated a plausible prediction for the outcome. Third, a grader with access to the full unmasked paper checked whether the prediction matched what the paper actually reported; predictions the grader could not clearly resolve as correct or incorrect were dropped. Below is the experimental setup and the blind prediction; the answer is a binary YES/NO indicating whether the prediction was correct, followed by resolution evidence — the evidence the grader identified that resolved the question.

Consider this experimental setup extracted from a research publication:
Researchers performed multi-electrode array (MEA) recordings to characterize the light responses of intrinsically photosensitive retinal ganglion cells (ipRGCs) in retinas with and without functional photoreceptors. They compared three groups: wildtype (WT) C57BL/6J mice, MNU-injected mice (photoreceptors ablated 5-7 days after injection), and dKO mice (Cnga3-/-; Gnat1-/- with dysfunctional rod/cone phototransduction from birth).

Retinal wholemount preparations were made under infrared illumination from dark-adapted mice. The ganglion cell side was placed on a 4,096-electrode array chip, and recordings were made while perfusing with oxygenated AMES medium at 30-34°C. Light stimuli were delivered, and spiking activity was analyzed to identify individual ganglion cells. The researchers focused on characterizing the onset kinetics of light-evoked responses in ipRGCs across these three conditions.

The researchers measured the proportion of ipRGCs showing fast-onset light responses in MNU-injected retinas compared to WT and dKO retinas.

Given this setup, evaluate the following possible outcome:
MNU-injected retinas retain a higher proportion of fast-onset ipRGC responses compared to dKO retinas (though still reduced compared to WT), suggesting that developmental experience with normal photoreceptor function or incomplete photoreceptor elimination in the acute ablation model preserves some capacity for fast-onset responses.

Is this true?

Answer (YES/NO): NO